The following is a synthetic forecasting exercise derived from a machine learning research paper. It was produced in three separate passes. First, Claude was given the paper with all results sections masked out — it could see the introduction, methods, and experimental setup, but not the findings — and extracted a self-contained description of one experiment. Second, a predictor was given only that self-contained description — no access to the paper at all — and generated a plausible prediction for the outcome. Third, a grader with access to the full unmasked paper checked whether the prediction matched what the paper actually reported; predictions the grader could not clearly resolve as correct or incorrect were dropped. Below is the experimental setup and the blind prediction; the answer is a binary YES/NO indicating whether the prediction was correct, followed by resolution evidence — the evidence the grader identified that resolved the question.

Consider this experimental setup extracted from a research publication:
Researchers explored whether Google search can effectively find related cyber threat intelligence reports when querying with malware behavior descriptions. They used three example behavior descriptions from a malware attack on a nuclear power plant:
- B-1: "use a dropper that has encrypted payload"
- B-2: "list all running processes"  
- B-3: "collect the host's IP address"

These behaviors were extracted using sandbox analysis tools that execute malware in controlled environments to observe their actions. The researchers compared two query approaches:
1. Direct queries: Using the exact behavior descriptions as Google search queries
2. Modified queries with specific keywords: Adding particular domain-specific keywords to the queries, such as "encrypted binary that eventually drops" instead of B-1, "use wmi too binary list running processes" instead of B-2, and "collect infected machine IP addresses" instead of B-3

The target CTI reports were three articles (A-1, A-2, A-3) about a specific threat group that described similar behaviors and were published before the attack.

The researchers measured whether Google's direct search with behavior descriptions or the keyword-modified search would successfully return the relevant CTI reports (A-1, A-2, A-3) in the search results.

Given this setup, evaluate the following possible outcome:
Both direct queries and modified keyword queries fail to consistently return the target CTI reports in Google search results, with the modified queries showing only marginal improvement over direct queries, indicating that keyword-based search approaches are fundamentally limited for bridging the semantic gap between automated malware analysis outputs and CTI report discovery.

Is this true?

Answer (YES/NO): NO